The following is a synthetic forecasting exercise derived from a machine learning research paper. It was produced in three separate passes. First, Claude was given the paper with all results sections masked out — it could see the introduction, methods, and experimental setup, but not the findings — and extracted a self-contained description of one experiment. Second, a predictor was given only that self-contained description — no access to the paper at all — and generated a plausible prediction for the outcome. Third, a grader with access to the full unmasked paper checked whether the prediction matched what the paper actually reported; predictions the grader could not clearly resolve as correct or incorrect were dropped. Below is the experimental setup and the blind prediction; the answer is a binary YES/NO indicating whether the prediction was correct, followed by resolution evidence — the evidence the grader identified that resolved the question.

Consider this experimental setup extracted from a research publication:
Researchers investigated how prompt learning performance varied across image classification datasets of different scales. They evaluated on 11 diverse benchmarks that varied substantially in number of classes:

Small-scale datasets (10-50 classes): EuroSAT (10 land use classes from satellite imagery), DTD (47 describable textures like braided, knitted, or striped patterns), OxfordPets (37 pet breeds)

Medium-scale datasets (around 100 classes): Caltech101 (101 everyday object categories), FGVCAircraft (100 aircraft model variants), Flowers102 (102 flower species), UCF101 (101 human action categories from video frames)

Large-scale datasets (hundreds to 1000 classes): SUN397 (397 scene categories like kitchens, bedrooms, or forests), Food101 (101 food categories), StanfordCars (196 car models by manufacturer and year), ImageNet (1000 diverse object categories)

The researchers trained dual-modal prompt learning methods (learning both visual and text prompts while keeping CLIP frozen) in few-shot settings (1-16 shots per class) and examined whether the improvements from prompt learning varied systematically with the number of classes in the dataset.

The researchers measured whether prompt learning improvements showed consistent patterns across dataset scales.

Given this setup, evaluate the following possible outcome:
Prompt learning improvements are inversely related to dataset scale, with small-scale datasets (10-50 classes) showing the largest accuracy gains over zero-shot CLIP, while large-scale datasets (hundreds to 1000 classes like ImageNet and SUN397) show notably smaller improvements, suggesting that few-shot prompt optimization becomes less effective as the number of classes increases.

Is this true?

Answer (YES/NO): NO